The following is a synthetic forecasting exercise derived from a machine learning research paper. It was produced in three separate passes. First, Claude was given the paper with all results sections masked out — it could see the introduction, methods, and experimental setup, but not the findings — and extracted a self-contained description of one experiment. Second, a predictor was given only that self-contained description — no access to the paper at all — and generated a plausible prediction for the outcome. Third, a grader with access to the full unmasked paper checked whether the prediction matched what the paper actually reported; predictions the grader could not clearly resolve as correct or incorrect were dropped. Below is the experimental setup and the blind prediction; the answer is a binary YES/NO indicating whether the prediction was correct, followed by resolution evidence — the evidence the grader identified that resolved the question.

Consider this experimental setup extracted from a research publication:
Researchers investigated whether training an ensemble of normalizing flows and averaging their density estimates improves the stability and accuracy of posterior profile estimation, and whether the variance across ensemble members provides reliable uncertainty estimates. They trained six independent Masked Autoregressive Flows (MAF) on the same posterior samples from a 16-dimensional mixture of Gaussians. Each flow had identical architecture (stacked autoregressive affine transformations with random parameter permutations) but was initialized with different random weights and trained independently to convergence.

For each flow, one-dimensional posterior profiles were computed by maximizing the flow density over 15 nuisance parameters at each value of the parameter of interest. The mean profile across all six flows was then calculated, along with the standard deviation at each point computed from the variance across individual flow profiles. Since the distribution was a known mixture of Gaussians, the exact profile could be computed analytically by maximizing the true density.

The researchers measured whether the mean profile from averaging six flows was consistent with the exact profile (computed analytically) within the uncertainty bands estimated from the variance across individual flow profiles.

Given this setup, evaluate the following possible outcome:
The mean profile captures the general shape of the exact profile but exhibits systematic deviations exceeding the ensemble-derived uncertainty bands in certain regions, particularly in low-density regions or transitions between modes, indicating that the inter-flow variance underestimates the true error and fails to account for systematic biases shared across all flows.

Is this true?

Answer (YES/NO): NO